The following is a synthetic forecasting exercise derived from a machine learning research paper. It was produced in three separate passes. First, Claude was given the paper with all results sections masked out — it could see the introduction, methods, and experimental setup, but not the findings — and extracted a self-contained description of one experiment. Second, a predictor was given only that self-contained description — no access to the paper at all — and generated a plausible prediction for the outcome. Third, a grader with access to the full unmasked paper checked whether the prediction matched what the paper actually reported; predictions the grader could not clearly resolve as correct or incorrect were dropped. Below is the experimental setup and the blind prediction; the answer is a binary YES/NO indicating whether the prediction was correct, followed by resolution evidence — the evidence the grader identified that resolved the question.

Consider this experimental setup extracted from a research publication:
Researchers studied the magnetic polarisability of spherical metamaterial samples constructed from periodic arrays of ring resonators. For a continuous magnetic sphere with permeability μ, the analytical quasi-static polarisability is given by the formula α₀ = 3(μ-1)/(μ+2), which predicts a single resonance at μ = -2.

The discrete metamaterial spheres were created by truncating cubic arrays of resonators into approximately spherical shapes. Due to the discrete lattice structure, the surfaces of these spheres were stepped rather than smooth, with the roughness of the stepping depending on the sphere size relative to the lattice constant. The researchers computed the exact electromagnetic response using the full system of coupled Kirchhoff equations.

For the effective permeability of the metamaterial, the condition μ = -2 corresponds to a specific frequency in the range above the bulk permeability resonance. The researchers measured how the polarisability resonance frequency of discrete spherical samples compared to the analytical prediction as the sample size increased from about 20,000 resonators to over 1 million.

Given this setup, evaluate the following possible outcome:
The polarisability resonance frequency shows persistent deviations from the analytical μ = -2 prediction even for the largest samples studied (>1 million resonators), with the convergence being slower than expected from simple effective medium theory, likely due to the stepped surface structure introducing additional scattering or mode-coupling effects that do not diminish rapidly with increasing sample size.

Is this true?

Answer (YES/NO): NO